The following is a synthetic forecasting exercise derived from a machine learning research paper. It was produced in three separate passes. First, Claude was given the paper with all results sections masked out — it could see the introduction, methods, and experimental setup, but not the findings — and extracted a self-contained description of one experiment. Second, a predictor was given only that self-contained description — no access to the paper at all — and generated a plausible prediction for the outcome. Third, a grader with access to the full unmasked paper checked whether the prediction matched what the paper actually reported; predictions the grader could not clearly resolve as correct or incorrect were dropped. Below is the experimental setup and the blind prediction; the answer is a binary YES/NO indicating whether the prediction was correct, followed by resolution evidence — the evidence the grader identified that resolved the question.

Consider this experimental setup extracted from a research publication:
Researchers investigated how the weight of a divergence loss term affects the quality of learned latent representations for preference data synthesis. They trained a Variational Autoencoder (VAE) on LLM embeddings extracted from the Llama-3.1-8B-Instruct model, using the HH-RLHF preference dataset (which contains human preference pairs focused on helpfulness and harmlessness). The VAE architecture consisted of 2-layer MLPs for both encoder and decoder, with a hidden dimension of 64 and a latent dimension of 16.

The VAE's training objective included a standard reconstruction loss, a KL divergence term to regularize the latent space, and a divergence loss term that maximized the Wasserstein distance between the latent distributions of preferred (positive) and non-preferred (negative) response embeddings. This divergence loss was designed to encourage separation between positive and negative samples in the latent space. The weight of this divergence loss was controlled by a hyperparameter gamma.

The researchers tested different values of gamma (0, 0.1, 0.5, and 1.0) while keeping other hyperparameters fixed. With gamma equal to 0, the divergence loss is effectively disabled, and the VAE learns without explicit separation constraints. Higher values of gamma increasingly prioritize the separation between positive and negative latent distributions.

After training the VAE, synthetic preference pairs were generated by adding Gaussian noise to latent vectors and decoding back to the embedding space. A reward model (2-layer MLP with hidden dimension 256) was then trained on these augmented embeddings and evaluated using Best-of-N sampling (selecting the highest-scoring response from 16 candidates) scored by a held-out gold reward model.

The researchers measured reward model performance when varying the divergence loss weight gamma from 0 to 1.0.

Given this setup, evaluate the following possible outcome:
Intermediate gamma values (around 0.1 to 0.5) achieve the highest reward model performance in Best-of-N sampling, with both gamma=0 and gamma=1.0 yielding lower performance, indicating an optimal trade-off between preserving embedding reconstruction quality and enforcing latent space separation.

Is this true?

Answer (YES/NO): NO